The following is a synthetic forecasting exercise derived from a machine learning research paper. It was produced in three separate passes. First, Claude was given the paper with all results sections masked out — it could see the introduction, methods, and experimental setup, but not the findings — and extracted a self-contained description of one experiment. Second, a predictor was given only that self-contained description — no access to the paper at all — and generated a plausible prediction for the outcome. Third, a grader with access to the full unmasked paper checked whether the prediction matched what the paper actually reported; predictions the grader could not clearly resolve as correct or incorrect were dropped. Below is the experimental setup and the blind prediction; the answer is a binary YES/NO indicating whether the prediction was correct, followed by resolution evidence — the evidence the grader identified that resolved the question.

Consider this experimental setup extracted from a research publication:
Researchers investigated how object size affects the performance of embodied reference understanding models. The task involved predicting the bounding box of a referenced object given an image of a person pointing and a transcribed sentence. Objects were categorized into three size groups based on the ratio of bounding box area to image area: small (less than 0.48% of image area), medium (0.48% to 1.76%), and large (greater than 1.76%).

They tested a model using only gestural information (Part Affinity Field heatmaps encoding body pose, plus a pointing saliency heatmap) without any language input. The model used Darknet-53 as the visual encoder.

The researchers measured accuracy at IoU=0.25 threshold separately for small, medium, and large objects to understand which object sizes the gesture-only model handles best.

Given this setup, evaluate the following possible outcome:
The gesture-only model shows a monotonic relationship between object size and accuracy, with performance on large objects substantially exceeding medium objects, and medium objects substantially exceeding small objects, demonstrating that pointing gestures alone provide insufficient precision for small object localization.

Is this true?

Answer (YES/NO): NO